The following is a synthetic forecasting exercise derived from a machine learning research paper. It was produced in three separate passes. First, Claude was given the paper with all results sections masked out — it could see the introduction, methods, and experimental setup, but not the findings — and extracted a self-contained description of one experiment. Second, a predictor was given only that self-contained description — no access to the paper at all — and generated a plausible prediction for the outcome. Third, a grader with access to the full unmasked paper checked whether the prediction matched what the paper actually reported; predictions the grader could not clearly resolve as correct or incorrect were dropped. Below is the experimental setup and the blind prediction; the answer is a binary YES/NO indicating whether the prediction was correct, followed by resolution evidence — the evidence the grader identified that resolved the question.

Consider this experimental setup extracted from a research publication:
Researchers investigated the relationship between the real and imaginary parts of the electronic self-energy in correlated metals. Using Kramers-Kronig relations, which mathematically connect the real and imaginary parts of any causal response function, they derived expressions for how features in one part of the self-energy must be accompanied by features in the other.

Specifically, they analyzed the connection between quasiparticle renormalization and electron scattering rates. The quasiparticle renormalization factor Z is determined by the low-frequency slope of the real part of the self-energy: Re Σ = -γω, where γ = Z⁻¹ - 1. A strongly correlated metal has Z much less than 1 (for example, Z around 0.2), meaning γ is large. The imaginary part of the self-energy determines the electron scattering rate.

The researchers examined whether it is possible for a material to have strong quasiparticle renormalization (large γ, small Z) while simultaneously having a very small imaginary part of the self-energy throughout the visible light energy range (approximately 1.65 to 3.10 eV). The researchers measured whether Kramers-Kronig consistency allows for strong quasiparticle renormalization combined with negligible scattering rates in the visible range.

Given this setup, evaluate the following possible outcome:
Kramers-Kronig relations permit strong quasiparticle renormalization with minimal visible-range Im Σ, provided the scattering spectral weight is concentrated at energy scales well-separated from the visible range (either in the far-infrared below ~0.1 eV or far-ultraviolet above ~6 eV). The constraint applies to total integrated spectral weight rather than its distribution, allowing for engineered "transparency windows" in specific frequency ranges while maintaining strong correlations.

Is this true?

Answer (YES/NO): NO